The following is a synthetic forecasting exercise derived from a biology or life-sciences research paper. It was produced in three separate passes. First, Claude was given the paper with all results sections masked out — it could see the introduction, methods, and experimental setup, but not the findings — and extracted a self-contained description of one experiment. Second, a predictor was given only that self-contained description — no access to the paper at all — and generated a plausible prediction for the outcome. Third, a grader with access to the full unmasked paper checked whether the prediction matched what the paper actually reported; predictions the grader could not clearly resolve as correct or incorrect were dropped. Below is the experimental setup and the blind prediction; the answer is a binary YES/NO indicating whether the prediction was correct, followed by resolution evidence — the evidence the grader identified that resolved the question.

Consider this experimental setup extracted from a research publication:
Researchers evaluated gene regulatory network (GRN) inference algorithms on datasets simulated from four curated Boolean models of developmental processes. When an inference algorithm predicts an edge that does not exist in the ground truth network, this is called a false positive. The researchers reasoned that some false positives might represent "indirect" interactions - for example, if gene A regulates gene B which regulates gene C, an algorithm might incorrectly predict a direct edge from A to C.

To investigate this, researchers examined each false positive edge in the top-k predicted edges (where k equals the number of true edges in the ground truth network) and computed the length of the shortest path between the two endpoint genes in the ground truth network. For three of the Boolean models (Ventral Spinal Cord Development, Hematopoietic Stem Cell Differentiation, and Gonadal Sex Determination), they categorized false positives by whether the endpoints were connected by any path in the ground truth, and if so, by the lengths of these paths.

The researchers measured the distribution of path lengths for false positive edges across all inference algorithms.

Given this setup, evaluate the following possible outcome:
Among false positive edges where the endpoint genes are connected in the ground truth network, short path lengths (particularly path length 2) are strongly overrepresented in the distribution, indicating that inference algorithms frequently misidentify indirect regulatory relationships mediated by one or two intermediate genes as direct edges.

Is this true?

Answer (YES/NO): YES